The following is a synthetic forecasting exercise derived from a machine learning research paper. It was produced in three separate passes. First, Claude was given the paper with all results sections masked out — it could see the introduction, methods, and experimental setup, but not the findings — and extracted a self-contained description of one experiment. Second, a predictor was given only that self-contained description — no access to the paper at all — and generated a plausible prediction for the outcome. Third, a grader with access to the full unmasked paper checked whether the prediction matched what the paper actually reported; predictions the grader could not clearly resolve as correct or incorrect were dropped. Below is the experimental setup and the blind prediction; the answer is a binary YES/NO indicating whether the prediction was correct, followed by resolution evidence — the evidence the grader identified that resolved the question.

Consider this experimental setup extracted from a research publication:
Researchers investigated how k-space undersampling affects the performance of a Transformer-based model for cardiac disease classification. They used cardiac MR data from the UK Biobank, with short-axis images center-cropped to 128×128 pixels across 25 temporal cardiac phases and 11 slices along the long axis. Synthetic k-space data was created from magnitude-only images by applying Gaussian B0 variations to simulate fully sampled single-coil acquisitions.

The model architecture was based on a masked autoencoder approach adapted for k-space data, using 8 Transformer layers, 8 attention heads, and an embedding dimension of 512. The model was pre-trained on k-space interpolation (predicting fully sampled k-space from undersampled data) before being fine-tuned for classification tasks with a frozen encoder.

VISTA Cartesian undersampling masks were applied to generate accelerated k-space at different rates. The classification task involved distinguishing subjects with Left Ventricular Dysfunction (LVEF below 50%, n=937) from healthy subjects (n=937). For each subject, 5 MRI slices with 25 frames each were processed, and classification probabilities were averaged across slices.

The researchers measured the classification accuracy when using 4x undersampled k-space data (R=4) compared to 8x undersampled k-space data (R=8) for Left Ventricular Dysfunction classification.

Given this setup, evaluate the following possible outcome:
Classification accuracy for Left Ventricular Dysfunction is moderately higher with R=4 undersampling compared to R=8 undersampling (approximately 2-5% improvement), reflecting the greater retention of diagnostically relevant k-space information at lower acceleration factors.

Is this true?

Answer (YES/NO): NO